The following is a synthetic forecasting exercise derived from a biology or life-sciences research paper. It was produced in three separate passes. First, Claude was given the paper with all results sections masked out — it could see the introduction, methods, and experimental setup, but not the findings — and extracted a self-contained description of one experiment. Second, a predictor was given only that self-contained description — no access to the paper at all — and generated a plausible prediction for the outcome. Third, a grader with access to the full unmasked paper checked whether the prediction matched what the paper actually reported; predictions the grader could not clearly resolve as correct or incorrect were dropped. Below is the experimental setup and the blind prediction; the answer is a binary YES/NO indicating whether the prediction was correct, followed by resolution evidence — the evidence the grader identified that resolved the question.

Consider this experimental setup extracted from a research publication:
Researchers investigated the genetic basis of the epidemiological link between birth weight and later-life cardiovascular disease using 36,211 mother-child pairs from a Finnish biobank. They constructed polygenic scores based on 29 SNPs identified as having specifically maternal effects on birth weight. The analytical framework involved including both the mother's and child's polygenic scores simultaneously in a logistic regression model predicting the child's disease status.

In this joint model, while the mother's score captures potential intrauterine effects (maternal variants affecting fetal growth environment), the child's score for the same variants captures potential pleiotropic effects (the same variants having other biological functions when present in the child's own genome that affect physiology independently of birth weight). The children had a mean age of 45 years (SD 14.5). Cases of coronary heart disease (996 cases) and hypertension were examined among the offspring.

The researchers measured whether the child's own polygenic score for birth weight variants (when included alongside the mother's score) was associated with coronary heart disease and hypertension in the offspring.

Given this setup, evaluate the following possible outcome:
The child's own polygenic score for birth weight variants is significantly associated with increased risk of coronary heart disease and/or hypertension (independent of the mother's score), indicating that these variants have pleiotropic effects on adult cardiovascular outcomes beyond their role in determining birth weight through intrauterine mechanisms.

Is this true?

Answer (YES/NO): YES